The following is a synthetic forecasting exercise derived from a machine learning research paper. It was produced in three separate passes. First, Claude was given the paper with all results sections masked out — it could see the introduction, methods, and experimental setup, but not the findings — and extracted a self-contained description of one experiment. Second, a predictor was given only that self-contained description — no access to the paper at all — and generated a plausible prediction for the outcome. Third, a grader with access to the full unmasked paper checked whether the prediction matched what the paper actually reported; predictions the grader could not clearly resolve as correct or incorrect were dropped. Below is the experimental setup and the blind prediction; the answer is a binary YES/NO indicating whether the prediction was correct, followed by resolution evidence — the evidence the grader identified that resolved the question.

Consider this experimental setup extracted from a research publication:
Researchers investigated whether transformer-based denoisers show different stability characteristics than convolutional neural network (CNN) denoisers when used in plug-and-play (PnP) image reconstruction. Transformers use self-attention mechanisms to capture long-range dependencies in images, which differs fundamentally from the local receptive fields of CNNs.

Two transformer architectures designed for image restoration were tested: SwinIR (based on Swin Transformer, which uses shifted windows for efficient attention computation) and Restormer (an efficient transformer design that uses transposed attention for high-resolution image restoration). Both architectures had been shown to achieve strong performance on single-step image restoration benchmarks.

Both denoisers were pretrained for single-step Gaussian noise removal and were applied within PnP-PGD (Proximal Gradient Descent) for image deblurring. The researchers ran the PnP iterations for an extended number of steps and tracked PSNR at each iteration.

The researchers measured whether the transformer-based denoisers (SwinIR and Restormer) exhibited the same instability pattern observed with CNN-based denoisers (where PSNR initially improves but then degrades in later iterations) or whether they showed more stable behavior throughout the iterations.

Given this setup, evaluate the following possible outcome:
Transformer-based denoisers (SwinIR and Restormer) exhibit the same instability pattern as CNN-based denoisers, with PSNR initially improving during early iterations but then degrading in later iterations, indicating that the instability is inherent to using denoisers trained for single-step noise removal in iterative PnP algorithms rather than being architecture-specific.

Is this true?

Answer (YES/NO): YES